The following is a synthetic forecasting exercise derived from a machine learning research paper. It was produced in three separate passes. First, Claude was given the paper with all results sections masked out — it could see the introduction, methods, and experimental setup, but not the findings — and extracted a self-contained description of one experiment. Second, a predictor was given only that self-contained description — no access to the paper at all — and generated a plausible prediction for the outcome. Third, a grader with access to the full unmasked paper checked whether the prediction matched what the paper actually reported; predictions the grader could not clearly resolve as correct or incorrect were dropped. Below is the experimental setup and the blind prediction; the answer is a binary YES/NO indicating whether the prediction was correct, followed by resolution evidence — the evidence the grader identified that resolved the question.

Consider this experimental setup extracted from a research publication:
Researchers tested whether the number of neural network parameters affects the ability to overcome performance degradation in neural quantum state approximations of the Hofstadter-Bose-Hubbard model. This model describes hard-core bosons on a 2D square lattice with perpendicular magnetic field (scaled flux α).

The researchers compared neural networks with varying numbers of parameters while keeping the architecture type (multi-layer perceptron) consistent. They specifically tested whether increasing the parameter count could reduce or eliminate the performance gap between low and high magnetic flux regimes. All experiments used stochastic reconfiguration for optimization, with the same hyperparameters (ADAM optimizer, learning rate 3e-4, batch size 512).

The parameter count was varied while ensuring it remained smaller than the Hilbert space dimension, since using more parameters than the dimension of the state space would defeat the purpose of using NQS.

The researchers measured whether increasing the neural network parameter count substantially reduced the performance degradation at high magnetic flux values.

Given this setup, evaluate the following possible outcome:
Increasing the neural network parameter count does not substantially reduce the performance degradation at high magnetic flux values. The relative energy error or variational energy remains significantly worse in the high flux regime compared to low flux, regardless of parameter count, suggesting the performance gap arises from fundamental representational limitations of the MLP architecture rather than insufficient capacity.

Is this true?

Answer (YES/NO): YES